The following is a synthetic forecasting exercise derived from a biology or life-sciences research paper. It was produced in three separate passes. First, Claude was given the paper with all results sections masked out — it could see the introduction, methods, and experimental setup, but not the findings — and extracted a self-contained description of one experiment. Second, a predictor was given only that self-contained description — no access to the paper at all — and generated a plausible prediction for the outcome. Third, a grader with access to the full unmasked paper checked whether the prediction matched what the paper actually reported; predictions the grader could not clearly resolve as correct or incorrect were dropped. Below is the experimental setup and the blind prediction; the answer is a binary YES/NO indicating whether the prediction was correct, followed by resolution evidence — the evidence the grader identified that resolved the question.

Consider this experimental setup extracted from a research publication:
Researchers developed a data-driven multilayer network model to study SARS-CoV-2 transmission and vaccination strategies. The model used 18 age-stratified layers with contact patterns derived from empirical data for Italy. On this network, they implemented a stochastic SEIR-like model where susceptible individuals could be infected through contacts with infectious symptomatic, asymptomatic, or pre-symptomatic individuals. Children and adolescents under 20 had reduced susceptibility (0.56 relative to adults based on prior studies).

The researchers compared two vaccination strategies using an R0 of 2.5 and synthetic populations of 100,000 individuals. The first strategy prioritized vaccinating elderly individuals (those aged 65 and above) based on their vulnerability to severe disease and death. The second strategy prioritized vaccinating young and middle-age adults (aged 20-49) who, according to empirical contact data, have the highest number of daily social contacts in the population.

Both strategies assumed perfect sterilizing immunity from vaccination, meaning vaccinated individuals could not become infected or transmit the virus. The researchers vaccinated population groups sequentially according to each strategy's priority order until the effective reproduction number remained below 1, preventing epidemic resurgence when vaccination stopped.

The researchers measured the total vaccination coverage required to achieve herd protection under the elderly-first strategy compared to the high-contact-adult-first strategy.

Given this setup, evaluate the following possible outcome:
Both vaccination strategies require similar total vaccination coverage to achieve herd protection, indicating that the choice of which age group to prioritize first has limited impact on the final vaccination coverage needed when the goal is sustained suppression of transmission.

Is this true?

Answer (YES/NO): NO